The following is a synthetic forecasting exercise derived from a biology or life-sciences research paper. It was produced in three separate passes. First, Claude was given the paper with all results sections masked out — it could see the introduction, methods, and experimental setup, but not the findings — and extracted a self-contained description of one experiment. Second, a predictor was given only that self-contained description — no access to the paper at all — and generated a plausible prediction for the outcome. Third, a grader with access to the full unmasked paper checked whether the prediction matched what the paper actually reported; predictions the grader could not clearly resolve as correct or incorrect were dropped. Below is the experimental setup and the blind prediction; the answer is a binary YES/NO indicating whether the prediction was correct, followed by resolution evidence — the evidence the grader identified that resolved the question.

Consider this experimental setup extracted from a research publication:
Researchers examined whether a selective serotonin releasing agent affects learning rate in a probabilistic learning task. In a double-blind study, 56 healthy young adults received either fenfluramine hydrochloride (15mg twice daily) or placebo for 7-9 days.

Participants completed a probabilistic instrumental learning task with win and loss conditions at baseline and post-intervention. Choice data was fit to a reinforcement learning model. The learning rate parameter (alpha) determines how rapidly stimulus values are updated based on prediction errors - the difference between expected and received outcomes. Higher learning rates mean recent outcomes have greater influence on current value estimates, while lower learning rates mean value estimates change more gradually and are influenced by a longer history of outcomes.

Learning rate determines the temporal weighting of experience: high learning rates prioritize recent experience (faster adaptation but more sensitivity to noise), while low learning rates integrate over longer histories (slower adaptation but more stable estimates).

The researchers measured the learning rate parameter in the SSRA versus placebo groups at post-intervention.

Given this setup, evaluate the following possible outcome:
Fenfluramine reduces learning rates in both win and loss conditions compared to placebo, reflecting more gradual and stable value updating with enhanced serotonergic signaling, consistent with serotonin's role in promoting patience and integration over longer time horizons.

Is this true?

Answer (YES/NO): NO